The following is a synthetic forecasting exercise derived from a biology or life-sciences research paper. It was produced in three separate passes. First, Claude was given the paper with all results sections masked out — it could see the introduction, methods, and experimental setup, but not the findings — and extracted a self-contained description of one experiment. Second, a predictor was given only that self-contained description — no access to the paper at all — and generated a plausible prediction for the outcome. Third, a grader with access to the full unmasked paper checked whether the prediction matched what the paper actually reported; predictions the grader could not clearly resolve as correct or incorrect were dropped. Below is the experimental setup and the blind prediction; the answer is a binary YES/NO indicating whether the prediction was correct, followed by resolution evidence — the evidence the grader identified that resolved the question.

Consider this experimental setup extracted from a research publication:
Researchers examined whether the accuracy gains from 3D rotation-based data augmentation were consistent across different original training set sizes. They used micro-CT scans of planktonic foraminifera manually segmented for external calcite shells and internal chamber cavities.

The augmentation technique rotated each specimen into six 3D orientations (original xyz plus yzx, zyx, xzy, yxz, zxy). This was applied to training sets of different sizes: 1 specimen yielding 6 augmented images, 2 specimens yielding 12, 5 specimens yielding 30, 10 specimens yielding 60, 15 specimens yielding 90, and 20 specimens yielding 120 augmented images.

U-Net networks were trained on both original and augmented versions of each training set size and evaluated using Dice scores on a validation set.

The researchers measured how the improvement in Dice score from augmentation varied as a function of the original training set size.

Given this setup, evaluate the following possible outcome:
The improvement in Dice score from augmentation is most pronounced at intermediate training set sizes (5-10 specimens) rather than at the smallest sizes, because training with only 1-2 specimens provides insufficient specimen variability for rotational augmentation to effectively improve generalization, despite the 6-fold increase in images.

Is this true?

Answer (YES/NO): NO